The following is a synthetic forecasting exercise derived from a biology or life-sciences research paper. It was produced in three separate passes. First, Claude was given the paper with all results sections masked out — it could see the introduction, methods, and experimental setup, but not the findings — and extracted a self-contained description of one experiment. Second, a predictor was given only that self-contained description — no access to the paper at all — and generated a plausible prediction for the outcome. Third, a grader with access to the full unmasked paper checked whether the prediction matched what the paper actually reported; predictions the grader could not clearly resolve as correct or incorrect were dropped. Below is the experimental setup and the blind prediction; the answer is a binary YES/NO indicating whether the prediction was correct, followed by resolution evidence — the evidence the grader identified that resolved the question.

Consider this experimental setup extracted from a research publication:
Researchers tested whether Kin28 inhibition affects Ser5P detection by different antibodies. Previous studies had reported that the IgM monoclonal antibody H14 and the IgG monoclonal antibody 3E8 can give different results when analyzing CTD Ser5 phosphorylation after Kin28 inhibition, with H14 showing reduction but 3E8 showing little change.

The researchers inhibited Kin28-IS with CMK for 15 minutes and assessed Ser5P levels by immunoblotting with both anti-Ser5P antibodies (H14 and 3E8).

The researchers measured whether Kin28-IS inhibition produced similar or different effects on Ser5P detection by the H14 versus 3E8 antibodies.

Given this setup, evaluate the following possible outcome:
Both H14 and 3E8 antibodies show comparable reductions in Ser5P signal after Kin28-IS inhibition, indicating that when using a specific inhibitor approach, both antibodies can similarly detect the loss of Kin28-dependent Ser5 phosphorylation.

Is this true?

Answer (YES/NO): YES